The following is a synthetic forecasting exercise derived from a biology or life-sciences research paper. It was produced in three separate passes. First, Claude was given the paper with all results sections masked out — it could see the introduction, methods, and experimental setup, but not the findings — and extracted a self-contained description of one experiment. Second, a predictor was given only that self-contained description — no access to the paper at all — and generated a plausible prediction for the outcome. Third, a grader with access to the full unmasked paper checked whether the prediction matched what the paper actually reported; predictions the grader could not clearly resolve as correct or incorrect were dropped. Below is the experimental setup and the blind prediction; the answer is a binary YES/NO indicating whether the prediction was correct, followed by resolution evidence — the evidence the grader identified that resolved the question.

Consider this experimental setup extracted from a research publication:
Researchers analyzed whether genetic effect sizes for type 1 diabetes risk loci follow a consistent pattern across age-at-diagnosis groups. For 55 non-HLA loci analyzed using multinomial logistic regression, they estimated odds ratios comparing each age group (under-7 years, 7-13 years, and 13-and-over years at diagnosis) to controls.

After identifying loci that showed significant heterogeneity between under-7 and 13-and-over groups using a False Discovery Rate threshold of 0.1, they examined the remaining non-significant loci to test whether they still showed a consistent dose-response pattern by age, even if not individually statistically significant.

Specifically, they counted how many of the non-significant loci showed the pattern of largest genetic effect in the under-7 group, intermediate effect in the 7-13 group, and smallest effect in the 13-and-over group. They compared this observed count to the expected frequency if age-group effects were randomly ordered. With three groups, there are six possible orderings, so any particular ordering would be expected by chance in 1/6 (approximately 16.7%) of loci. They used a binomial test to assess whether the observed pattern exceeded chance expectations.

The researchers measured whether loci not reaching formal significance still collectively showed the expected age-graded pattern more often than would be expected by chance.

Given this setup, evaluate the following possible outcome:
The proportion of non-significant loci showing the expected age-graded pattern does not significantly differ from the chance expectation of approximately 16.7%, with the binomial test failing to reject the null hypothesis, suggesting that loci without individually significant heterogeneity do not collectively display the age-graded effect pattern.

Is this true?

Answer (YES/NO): NO